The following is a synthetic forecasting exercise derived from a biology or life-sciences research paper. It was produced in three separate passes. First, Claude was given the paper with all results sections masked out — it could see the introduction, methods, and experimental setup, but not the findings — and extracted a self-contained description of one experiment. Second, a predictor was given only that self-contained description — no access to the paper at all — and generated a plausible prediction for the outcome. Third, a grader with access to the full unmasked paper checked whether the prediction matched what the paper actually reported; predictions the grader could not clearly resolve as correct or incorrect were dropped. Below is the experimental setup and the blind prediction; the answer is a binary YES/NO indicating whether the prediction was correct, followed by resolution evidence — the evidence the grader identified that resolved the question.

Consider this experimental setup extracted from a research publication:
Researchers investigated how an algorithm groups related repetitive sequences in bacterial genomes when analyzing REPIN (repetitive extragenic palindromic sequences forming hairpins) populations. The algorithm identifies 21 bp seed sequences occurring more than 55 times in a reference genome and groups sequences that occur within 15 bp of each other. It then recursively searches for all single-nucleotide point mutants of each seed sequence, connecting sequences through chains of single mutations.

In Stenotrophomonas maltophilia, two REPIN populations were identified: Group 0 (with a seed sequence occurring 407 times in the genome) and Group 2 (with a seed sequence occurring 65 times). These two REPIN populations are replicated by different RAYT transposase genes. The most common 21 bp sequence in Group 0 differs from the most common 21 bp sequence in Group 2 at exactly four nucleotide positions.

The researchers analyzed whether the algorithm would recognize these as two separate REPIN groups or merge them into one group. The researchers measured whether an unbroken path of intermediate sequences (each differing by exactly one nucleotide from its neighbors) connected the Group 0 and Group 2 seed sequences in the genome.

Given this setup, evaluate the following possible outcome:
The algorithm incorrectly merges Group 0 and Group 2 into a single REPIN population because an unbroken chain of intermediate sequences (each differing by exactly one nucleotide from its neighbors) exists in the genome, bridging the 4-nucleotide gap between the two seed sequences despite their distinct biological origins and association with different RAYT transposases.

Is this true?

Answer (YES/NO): YES